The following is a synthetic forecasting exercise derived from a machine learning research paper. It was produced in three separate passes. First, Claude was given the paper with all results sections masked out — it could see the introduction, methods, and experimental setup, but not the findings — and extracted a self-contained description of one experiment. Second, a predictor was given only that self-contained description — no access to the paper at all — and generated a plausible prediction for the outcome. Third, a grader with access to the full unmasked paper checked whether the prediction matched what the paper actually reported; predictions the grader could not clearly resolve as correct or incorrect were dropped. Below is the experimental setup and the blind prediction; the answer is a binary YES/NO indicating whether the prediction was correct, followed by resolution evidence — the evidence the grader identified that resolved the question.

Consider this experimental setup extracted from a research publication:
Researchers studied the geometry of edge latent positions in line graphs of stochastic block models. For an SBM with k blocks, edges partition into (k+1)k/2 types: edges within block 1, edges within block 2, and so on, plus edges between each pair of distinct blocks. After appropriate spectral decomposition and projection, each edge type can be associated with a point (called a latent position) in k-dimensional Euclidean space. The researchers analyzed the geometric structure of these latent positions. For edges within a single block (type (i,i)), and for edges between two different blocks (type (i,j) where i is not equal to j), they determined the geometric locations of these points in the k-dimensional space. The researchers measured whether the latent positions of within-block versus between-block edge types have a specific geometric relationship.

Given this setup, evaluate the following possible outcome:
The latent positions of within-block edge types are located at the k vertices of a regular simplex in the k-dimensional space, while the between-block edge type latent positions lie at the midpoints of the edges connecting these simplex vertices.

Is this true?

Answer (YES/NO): NO